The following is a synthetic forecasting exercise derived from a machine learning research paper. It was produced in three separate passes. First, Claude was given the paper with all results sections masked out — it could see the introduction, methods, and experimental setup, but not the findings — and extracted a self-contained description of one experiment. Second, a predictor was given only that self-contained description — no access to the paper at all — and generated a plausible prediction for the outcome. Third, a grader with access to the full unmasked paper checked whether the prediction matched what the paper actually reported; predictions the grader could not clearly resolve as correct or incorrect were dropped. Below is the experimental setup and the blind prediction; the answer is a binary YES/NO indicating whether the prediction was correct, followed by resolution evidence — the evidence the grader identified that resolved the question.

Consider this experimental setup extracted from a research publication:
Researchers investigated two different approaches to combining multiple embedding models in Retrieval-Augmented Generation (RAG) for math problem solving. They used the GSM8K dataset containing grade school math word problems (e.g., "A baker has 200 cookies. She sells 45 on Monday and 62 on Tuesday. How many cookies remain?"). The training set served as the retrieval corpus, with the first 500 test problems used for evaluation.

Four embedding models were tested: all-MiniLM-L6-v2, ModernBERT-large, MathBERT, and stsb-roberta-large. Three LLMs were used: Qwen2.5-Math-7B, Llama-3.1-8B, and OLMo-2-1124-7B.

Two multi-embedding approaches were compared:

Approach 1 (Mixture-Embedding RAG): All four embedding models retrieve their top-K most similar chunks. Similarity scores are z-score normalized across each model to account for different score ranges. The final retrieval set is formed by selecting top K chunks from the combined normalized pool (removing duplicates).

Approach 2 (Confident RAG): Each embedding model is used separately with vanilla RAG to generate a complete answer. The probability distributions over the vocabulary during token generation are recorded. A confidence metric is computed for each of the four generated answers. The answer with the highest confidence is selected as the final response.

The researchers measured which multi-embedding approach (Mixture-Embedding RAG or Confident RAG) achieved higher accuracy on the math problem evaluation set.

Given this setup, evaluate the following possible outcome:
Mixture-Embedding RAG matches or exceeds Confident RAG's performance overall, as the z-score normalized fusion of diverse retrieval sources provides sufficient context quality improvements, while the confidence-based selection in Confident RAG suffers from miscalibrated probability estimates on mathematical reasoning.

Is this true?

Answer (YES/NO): NO